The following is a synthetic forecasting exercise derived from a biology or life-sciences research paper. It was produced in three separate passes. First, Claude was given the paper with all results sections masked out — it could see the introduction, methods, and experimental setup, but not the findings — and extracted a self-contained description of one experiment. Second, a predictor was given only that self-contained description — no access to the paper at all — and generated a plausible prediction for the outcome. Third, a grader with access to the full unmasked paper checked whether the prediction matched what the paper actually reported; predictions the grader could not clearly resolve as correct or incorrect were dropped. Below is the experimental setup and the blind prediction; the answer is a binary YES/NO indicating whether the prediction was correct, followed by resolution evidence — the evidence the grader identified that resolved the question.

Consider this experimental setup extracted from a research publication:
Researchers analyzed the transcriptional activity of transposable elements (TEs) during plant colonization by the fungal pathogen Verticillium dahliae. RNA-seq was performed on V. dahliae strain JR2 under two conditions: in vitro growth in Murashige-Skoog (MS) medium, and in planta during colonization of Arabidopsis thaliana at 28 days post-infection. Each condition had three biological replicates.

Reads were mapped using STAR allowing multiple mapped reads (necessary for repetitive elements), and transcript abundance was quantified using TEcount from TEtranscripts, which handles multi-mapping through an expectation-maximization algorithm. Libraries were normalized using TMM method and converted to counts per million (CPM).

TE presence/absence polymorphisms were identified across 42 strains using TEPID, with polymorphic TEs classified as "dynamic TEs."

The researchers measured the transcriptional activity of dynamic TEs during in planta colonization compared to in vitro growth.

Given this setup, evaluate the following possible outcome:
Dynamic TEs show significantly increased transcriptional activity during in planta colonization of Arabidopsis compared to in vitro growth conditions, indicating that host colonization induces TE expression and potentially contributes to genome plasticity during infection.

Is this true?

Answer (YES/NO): YES